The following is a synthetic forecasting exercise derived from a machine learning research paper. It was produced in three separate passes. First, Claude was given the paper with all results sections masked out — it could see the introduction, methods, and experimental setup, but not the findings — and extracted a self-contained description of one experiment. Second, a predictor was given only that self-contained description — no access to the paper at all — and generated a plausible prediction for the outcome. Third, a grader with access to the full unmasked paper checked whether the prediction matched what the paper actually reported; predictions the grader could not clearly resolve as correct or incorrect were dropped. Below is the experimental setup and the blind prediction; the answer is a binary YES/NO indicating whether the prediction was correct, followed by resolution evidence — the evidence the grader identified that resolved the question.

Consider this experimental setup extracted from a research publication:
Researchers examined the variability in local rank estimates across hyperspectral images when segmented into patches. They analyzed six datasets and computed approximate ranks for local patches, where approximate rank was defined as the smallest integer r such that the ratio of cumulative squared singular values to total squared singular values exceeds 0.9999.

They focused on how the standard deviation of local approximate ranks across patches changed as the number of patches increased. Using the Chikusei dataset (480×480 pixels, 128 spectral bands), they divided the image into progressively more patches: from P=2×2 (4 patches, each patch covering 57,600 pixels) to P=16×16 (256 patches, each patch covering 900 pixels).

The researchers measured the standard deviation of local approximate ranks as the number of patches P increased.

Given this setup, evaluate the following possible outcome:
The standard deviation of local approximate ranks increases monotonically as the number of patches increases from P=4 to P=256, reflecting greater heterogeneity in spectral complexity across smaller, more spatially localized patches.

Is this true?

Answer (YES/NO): YES